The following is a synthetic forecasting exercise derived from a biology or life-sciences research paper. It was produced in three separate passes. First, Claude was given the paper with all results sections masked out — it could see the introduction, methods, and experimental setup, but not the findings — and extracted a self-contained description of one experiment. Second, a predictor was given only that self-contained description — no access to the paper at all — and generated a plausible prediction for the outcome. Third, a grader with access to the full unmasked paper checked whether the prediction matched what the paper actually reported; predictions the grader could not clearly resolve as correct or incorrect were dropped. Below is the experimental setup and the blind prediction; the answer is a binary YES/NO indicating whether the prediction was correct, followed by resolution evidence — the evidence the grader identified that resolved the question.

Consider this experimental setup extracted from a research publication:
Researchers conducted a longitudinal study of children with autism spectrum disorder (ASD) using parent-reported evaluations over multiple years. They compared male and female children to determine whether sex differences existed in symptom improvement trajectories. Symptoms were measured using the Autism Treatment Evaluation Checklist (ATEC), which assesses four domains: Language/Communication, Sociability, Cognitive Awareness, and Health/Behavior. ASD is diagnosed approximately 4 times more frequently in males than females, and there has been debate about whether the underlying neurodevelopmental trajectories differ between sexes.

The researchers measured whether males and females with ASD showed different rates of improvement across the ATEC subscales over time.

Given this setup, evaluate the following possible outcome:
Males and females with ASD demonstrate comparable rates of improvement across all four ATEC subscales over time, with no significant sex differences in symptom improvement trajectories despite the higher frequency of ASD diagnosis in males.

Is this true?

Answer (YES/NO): YES